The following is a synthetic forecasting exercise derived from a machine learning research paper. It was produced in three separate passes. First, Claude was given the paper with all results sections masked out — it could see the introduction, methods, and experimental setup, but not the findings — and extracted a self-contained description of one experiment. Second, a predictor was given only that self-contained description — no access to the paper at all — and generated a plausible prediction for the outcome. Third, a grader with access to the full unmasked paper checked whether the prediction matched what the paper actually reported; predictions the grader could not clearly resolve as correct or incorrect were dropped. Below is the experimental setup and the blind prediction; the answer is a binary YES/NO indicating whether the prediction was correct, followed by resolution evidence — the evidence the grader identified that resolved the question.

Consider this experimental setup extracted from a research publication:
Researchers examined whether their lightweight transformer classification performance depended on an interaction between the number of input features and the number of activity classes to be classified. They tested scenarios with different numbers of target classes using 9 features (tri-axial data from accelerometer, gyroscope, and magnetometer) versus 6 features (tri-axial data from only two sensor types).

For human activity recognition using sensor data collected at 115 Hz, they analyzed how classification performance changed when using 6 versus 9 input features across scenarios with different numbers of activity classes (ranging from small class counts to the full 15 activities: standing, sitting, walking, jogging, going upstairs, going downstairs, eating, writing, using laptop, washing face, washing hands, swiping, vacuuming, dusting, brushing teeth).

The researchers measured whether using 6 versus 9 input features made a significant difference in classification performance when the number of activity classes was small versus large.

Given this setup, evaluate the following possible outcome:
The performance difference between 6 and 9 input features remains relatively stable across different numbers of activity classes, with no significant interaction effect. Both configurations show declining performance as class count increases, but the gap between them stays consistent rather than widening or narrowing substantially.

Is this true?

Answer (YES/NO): NO